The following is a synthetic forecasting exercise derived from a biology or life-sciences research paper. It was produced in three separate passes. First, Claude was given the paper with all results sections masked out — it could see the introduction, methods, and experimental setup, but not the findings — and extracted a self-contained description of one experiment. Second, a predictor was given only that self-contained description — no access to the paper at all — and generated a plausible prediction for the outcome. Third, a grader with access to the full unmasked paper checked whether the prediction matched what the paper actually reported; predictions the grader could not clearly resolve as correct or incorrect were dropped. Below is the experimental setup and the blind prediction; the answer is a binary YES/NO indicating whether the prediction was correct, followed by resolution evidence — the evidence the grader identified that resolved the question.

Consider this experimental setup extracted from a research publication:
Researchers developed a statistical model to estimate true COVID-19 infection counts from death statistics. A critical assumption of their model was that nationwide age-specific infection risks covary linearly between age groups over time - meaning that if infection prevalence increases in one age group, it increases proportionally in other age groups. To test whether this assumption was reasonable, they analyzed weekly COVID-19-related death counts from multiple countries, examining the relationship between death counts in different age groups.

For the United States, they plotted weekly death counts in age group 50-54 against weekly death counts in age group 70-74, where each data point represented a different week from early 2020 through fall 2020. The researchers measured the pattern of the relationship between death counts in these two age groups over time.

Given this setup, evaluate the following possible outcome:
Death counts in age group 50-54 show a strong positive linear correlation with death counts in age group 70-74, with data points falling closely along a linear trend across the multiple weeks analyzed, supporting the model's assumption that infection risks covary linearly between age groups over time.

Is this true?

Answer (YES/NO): YES